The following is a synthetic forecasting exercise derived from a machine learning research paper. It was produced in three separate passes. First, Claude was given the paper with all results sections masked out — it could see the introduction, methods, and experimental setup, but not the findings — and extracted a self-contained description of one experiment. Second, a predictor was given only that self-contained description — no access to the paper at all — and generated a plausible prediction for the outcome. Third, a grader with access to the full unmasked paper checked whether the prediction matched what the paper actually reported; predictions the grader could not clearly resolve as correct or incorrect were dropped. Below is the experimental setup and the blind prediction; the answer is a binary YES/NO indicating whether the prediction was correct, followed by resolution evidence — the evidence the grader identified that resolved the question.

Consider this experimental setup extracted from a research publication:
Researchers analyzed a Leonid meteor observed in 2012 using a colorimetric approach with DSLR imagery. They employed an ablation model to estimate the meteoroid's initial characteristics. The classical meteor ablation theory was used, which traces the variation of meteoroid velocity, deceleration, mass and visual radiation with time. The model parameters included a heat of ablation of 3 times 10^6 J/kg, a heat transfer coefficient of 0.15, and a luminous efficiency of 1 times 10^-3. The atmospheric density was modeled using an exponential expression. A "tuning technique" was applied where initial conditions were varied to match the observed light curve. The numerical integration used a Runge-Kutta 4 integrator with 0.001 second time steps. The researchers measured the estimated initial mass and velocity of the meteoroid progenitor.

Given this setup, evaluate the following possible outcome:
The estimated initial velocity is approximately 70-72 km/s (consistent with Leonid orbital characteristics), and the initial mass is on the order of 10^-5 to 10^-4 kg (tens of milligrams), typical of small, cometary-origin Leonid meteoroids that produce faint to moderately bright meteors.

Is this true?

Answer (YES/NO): NO